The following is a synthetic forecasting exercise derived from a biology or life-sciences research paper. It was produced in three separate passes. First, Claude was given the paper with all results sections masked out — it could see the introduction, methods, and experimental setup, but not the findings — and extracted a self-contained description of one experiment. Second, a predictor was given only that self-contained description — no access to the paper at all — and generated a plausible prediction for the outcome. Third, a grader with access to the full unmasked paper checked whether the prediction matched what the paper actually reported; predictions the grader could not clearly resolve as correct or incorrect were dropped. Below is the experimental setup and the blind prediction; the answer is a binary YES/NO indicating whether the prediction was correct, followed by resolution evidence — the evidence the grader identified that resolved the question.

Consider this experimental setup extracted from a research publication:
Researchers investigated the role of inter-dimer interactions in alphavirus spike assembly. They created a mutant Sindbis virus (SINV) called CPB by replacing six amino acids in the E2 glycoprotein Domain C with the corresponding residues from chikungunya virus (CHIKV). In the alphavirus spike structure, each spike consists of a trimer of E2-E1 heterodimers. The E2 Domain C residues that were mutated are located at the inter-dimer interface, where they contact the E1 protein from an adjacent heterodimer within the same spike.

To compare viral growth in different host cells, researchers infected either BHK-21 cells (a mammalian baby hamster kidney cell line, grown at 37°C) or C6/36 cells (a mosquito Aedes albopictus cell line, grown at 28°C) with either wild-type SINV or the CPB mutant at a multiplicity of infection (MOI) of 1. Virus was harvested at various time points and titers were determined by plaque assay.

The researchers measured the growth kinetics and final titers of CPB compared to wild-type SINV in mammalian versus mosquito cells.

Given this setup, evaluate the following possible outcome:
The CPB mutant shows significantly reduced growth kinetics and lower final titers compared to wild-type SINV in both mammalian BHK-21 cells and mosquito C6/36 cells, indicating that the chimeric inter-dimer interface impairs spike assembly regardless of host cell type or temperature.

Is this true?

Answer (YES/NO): NO